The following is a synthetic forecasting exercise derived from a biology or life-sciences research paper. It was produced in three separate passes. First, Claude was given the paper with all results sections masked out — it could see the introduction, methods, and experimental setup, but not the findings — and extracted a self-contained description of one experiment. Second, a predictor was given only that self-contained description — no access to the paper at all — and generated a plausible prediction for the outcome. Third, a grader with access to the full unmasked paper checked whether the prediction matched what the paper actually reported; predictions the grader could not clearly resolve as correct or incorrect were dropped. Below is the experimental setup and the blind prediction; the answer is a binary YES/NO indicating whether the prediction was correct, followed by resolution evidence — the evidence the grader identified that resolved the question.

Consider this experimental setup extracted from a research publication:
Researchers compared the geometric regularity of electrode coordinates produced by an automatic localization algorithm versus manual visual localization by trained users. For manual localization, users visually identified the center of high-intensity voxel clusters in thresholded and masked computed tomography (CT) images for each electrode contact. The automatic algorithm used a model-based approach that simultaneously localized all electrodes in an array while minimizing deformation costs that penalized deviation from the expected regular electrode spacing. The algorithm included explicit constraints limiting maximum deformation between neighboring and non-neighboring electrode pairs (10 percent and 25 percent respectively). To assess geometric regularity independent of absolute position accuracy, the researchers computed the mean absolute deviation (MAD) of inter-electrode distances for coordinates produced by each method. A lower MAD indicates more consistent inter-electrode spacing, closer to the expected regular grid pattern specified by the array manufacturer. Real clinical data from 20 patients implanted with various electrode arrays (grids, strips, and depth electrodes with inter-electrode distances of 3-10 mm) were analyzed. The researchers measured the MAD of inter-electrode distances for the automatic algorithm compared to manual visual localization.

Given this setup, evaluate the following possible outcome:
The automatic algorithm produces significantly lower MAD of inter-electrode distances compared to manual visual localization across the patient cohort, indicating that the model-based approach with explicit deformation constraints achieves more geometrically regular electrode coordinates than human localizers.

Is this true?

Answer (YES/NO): YES